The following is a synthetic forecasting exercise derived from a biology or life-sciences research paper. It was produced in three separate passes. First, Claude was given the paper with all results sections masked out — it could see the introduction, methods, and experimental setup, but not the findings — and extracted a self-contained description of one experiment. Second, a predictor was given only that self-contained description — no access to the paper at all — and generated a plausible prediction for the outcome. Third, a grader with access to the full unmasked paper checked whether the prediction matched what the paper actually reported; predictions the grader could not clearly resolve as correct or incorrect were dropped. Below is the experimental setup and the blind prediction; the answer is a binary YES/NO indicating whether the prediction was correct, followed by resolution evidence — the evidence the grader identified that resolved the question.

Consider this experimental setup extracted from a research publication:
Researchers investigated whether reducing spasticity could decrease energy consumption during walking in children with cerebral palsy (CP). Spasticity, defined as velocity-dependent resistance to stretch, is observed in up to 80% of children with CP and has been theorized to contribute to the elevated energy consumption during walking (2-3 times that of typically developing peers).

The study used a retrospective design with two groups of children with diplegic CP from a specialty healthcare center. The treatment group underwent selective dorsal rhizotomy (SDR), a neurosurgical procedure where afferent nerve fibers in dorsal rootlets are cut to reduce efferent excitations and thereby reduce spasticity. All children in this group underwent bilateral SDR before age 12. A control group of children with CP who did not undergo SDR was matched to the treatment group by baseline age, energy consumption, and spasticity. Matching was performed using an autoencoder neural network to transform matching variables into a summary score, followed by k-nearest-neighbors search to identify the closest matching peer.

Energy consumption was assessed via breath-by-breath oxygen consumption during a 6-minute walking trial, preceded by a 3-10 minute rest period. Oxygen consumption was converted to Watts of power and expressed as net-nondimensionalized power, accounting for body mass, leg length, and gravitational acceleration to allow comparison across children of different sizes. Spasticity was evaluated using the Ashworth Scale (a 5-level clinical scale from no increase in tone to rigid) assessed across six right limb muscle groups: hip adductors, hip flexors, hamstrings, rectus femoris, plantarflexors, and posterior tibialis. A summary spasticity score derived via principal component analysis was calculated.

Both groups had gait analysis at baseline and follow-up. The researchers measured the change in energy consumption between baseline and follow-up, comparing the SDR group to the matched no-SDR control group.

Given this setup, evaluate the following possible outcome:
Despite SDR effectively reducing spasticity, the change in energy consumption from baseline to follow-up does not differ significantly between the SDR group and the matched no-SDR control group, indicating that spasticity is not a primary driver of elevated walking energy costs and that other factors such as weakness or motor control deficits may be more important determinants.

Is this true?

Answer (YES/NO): YES